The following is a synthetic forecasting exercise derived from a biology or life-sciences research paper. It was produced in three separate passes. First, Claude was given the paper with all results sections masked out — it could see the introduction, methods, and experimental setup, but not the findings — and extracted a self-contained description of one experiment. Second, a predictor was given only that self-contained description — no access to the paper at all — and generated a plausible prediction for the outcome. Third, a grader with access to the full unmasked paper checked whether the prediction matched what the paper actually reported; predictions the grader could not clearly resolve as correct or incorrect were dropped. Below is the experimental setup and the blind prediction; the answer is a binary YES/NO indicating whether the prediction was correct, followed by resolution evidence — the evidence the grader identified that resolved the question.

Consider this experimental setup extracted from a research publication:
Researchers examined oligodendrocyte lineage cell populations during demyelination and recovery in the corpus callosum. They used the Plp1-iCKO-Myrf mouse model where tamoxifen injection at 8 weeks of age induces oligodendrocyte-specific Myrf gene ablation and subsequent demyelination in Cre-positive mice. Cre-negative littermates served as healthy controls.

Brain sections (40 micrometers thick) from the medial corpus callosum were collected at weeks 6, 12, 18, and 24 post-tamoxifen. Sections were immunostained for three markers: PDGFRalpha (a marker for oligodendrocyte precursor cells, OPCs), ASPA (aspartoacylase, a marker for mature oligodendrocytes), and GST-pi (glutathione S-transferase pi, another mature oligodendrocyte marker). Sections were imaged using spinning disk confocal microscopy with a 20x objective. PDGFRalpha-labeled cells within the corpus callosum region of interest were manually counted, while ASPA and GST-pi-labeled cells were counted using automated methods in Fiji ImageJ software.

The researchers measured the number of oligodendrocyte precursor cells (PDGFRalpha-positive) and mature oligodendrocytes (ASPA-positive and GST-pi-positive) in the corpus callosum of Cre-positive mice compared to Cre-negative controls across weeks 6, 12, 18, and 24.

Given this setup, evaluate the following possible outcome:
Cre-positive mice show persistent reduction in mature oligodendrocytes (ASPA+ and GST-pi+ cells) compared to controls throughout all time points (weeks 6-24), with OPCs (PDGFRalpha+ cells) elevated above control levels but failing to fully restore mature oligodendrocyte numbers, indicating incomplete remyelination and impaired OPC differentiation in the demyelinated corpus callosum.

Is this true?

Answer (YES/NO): NO